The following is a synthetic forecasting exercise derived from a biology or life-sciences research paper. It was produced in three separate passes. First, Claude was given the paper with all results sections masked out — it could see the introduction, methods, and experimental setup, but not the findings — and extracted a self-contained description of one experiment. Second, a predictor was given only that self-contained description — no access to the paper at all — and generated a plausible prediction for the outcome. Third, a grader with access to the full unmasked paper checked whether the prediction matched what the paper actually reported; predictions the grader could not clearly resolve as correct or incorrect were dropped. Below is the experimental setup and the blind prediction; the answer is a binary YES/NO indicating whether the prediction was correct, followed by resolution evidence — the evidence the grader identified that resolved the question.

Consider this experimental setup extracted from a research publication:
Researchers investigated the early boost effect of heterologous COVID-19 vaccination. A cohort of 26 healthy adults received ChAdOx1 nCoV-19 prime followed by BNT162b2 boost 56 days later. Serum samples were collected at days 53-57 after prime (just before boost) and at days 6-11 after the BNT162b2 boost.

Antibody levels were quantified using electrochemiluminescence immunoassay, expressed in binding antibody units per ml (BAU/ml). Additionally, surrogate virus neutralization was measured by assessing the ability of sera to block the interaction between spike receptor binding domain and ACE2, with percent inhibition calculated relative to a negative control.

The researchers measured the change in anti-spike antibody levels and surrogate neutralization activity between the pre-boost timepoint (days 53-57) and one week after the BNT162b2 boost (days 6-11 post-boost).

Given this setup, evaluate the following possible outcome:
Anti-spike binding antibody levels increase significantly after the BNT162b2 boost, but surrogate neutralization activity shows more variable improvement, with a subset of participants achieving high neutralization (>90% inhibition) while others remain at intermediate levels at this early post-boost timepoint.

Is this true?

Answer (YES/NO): NO